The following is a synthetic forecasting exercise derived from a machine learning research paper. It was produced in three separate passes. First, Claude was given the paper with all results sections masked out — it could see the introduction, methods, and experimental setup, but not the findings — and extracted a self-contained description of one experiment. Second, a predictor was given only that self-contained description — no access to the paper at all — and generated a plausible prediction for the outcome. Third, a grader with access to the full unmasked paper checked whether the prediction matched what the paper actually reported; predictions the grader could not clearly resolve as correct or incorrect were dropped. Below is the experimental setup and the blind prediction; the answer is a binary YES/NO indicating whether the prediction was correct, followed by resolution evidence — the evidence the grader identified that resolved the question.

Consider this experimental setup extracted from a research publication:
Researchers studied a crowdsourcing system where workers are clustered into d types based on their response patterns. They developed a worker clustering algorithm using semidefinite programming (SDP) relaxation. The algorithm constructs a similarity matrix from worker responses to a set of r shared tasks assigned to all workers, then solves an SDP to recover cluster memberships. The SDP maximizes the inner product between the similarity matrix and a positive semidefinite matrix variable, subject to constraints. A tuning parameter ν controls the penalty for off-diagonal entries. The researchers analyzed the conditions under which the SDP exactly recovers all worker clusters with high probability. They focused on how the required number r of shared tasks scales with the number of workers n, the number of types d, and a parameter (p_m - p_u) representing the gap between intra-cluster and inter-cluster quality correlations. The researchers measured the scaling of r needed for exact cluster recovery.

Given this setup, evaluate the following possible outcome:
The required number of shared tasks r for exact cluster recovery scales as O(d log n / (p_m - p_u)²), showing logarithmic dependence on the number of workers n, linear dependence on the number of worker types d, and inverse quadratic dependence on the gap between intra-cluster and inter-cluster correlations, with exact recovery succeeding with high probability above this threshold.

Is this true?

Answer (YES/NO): NO